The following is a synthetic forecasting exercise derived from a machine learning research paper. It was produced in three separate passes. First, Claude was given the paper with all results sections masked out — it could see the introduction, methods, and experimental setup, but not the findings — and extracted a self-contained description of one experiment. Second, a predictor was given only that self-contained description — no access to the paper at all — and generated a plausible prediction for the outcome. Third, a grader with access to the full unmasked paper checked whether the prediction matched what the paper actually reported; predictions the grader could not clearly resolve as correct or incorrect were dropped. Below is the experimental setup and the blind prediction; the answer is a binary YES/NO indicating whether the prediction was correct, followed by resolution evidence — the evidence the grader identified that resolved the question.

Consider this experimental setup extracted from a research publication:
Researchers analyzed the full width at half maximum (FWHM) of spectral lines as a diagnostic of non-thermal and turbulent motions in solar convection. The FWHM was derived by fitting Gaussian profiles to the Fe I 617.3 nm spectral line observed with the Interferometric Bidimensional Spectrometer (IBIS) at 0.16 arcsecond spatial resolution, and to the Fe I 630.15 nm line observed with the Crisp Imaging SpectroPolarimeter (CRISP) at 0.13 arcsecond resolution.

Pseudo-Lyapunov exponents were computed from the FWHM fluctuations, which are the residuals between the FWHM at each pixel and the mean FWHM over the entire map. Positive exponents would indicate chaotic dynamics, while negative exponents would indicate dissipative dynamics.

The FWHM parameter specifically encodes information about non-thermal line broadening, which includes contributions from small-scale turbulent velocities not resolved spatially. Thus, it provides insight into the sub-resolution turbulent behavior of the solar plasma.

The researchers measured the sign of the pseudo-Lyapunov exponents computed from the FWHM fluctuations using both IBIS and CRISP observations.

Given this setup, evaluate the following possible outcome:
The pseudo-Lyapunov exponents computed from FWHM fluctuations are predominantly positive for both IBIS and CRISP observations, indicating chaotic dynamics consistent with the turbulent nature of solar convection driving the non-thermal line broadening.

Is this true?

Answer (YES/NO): NO